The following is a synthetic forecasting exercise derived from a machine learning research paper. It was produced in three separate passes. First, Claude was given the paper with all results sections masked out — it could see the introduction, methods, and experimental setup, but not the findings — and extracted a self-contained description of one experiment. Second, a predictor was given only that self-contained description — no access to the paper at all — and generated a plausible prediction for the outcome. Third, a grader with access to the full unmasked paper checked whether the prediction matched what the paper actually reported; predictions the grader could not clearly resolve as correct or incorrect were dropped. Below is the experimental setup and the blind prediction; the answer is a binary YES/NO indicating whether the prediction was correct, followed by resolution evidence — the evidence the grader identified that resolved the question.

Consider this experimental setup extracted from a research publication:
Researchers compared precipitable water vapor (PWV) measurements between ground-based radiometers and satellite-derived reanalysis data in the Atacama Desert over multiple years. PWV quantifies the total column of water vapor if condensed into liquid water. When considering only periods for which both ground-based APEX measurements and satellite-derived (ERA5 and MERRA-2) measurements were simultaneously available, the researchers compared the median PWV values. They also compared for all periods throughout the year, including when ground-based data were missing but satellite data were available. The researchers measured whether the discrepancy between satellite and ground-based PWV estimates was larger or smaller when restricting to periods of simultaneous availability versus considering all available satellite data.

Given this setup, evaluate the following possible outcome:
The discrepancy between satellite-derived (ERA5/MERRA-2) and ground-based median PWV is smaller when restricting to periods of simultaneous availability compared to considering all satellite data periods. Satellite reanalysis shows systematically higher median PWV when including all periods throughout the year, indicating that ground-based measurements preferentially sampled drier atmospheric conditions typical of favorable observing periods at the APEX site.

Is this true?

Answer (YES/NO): YES